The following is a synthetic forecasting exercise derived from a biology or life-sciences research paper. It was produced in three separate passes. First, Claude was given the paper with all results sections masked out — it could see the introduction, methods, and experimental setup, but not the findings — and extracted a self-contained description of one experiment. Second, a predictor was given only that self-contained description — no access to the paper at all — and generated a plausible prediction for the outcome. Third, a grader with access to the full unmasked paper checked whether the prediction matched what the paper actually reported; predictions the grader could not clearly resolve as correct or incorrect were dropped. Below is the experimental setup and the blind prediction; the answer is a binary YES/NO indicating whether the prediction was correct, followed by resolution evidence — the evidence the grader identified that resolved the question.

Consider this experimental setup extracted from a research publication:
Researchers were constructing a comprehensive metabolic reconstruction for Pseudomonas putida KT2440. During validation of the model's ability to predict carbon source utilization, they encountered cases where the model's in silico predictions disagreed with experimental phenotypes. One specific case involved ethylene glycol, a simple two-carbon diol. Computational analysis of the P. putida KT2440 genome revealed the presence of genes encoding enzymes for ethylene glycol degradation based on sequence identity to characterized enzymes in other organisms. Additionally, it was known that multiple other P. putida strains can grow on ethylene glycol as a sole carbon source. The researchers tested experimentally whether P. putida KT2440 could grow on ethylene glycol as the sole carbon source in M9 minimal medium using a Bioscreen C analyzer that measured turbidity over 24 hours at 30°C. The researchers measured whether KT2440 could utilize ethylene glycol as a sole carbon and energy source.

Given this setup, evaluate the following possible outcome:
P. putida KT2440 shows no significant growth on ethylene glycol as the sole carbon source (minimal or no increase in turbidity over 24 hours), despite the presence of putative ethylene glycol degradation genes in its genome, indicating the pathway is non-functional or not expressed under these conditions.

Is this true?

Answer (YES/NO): YES